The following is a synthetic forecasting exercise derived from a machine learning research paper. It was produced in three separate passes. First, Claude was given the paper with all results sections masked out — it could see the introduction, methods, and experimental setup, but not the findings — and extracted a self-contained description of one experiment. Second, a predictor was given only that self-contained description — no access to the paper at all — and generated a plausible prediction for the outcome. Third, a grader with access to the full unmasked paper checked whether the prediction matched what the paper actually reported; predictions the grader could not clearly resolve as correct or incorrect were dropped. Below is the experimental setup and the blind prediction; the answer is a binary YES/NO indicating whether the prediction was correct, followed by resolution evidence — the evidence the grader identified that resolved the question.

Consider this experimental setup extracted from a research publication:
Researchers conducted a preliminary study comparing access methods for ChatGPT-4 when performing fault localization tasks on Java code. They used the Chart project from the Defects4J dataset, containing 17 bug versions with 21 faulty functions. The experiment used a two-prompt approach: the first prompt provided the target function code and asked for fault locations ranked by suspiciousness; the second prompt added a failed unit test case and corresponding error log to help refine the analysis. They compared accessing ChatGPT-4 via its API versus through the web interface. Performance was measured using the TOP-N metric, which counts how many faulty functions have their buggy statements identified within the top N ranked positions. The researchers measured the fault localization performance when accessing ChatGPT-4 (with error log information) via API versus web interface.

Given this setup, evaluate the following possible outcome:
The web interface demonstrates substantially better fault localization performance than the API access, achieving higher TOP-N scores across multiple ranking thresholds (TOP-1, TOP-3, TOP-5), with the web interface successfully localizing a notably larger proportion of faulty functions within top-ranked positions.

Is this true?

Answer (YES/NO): NO